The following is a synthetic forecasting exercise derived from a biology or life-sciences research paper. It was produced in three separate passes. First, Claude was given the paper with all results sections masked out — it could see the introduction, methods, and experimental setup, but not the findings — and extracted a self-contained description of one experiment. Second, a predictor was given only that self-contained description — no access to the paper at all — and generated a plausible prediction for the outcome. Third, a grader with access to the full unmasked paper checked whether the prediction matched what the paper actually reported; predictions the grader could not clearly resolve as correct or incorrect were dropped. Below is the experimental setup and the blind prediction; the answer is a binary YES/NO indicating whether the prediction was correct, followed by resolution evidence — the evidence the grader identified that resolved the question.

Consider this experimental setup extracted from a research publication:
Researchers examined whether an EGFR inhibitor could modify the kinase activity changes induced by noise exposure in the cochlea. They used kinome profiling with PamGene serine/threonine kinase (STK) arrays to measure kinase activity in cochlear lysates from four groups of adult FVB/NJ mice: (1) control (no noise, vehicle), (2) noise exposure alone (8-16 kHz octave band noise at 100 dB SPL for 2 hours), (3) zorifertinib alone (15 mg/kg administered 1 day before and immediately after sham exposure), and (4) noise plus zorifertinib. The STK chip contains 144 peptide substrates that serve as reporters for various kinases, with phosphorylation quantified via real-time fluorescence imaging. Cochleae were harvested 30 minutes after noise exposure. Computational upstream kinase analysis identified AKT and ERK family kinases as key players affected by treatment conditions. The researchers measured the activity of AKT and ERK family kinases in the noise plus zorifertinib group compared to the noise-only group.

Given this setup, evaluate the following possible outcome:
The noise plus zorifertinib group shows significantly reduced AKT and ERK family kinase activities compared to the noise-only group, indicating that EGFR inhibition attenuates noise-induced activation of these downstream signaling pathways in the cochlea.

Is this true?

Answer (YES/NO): YES